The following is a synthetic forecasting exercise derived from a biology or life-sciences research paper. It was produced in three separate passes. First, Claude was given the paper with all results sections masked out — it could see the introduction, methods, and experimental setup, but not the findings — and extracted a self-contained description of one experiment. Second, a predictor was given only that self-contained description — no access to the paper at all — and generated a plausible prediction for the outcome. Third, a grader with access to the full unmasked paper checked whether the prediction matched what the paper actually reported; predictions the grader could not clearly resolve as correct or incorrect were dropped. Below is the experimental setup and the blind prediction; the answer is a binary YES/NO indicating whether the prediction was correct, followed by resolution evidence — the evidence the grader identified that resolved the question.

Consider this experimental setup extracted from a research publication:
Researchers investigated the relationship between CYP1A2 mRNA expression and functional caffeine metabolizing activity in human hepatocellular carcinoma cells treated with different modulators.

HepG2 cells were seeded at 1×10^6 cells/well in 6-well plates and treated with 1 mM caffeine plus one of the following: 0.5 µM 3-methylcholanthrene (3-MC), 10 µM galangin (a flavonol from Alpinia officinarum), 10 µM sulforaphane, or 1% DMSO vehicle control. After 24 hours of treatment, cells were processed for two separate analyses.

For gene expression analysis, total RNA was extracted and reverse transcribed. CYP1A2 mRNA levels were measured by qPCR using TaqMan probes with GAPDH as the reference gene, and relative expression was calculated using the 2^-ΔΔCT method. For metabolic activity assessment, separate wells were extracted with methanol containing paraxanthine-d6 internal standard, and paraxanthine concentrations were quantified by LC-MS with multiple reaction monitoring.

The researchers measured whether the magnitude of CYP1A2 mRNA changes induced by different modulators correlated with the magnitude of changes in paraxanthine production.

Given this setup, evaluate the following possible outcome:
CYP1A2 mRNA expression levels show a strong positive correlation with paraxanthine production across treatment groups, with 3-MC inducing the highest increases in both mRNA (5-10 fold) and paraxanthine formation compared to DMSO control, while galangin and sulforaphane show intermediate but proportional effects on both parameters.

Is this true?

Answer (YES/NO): NO